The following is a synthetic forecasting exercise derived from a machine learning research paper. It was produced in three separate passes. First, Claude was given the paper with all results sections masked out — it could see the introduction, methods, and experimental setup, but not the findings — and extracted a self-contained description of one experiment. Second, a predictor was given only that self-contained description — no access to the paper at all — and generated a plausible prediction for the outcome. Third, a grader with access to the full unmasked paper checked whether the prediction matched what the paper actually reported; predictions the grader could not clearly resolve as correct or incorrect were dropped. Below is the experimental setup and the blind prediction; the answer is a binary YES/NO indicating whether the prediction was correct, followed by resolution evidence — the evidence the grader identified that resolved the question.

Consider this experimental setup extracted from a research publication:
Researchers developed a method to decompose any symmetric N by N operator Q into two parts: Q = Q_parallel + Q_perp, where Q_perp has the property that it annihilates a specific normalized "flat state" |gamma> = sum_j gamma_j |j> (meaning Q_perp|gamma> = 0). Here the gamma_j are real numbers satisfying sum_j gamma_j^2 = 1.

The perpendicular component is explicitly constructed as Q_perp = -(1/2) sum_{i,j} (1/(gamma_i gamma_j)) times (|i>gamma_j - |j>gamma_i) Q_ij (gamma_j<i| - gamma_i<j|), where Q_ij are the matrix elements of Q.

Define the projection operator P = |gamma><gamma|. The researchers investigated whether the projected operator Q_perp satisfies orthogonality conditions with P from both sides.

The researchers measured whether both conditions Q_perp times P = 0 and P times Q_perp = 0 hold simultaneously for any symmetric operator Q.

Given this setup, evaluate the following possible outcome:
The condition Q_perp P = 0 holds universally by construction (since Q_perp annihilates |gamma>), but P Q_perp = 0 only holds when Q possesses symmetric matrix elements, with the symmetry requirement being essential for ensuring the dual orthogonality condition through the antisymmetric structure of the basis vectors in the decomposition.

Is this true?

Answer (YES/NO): YES